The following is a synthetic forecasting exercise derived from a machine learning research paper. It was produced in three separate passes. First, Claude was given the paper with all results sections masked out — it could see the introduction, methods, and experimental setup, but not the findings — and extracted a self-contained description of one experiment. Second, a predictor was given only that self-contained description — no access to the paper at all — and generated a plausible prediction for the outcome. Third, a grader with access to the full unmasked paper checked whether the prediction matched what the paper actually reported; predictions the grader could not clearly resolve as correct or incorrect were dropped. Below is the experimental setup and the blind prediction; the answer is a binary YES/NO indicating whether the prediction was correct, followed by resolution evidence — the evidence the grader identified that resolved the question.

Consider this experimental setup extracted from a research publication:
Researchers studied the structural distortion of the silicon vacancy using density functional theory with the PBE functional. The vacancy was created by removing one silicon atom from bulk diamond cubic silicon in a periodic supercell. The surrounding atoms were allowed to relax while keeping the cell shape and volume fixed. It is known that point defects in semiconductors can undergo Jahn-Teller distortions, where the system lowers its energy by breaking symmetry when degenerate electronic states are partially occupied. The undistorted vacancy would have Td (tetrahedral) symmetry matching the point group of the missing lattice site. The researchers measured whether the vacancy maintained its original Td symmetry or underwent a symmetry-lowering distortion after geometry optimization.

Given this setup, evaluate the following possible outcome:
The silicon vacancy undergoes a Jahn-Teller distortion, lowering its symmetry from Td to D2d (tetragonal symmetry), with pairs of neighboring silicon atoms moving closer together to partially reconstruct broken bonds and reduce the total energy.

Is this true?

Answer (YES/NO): NO